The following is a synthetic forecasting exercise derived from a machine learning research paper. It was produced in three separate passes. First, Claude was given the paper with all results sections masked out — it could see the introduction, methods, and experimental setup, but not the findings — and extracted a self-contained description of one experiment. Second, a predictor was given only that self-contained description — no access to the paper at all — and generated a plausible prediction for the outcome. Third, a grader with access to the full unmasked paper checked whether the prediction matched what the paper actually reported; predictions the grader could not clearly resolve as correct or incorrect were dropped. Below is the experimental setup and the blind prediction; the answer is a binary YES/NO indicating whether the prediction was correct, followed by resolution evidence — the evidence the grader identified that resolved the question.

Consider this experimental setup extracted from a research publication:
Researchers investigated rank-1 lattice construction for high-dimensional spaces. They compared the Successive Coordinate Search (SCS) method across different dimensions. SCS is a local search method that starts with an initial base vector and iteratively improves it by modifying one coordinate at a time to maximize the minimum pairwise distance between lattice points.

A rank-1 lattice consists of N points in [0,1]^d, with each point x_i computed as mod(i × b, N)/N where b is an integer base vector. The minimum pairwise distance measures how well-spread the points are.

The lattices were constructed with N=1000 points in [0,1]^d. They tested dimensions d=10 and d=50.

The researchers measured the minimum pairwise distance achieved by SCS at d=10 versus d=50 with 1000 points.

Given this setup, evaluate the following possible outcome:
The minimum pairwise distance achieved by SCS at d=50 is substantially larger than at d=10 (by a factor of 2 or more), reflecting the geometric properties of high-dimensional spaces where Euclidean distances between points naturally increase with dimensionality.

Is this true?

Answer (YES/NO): YES